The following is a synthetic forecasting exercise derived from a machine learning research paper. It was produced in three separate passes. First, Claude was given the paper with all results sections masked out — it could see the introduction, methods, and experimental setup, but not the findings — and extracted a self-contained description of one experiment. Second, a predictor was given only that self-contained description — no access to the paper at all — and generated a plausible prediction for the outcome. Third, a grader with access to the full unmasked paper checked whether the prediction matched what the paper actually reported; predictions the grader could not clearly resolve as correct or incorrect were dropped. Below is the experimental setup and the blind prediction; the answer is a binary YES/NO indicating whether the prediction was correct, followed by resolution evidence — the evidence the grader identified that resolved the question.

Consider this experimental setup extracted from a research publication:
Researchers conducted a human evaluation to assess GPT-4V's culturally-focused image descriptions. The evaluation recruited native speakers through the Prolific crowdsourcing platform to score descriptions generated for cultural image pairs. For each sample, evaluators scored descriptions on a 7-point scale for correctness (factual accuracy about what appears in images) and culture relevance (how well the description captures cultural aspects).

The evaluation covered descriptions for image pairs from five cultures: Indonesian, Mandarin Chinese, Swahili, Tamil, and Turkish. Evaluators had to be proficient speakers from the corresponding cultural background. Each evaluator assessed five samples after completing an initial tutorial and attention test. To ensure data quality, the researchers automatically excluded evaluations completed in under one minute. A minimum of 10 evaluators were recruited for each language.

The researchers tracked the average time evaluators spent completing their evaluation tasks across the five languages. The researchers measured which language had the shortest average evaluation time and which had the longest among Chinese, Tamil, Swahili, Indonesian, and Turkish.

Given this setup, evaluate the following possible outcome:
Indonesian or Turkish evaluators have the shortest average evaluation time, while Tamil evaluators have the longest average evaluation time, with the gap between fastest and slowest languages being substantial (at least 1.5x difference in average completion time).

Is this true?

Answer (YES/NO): NO